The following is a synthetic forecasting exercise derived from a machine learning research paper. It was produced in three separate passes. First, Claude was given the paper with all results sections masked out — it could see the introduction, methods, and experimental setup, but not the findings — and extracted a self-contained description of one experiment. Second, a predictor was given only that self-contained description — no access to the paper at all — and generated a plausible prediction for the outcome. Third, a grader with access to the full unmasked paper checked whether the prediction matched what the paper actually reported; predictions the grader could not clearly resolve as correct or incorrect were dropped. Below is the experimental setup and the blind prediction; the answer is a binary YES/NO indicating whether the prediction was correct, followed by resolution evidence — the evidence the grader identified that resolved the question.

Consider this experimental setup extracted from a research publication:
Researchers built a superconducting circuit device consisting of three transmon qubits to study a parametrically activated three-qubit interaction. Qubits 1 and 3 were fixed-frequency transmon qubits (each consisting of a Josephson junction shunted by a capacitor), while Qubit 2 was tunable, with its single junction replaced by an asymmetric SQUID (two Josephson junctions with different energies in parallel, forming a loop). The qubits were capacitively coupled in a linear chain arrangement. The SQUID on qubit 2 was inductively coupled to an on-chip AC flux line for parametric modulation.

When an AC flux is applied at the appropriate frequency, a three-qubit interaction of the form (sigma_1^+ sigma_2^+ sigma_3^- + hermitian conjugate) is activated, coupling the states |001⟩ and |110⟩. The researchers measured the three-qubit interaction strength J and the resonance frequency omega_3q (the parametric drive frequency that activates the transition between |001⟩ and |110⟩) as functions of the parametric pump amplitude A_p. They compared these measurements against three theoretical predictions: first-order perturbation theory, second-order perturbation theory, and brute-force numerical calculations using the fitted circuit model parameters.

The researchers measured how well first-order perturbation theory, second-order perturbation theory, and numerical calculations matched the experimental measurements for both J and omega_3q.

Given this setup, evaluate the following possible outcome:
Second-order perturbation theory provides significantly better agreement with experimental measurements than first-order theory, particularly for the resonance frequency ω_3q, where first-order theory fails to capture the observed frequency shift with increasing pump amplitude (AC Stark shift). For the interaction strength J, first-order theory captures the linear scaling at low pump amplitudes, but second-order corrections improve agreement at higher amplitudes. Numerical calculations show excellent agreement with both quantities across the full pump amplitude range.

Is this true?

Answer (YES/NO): NO